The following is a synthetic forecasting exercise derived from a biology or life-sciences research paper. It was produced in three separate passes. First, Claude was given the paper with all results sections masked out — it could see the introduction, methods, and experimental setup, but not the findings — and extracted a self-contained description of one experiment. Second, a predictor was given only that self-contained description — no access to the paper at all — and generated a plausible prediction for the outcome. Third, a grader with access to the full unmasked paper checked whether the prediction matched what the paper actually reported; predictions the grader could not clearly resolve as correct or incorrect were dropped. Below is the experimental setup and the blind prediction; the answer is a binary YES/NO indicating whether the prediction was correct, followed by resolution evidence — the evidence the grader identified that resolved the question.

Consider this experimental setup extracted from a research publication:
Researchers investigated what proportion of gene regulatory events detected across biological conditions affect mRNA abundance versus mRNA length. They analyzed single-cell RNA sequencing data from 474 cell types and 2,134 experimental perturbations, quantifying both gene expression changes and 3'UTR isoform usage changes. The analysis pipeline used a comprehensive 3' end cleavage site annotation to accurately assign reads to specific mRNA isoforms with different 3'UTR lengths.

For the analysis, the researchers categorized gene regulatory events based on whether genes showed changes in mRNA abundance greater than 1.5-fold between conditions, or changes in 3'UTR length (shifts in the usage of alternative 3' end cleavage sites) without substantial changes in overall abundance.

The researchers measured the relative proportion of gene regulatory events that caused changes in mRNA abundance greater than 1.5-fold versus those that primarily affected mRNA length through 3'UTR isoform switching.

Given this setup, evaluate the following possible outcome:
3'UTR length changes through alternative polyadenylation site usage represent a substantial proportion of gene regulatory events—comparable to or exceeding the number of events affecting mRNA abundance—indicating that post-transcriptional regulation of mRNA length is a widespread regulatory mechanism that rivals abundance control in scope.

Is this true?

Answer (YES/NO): YES